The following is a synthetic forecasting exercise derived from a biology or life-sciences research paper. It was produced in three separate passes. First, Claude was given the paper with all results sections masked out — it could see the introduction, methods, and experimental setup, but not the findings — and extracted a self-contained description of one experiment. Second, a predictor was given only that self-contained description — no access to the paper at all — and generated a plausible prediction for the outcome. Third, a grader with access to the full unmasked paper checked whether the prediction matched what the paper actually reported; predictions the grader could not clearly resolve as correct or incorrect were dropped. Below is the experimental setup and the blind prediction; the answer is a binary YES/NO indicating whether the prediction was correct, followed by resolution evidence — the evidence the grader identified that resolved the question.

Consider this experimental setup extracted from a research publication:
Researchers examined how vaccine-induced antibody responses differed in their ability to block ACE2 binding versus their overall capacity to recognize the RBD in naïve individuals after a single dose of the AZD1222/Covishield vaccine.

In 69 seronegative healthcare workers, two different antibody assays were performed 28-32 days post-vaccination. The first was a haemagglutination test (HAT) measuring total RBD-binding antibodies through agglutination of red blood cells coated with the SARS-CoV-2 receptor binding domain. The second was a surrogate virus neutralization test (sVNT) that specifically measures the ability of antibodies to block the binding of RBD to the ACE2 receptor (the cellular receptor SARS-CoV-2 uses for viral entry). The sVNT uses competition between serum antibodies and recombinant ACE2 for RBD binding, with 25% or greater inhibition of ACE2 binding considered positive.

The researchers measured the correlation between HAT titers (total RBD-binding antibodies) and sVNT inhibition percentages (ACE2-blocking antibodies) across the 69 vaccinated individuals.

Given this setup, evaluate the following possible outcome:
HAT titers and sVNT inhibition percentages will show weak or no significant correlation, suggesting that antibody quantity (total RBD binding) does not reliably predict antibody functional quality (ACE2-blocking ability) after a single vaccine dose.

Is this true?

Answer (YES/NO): NO